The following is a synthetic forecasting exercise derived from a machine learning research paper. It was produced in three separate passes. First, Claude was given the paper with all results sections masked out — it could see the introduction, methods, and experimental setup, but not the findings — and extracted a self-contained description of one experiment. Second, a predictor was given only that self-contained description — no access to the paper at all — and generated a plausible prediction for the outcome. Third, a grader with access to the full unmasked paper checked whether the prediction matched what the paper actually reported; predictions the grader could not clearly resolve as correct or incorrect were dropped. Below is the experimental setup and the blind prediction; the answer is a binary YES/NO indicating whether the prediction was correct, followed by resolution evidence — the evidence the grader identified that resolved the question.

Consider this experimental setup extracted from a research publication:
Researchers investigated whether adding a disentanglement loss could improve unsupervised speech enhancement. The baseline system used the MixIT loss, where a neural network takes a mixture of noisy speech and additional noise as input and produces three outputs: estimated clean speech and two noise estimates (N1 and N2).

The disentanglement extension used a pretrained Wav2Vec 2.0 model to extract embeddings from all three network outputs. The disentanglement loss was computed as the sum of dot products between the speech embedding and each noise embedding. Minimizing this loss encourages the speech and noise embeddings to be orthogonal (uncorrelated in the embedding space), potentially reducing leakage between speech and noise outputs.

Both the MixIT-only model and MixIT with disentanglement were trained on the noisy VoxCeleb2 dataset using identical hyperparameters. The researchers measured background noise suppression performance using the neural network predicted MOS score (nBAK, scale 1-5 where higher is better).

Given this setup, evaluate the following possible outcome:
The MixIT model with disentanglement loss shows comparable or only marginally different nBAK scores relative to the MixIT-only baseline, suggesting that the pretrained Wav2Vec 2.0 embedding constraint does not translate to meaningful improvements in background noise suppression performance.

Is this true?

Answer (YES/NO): NO